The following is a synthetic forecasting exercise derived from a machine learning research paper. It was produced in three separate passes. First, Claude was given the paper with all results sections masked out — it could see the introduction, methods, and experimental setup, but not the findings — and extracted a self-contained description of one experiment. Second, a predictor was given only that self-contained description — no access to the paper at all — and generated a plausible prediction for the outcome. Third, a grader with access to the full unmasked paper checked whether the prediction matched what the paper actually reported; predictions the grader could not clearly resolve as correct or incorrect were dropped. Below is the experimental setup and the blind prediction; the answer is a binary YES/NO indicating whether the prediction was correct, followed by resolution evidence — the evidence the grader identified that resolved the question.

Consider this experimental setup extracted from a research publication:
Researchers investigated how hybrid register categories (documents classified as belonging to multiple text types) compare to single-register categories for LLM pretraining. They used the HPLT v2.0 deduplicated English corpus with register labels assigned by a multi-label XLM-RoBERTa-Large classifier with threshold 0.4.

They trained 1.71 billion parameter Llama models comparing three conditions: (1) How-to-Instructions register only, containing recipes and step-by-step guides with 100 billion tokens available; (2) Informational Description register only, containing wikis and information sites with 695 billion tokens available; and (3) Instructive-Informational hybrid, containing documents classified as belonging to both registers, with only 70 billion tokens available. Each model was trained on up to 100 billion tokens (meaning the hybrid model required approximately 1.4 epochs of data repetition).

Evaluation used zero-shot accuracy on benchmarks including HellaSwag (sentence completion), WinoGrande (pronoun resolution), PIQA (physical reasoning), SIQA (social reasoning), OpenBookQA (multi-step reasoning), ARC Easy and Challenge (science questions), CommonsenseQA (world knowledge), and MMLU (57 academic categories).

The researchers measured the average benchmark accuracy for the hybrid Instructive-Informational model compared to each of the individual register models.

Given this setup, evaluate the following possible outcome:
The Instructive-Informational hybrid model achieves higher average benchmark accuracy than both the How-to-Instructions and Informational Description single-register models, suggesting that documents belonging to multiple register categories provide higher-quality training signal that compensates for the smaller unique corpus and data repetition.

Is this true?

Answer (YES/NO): YES